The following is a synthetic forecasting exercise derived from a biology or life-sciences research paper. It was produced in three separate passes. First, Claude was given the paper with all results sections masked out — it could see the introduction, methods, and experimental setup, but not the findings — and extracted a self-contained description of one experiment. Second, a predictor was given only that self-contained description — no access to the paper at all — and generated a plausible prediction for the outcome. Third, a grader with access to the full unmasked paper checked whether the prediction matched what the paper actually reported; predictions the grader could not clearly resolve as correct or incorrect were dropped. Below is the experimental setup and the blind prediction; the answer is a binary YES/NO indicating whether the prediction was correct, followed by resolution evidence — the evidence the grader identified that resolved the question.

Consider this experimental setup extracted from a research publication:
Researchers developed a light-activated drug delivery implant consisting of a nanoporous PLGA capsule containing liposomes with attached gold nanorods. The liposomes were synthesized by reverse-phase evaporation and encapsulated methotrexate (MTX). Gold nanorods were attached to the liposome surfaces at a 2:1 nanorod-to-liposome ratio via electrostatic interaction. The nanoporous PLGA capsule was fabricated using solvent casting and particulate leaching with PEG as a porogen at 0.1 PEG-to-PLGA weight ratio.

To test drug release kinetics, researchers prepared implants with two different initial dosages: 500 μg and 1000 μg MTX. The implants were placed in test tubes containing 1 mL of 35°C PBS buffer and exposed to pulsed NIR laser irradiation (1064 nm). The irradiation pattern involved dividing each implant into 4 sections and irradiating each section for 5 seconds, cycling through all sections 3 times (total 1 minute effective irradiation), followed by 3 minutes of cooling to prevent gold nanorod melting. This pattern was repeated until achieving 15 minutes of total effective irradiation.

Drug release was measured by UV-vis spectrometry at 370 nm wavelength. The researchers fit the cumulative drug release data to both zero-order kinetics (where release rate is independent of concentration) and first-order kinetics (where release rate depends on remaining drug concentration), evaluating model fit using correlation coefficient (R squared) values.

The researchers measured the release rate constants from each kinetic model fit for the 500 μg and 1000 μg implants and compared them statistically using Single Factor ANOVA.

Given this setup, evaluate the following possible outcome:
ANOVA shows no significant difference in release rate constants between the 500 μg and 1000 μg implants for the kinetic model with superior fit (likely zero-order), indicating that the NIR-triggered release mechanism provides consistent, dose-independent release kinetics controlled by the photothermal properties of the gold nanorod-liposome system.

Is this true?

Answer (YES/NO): NO